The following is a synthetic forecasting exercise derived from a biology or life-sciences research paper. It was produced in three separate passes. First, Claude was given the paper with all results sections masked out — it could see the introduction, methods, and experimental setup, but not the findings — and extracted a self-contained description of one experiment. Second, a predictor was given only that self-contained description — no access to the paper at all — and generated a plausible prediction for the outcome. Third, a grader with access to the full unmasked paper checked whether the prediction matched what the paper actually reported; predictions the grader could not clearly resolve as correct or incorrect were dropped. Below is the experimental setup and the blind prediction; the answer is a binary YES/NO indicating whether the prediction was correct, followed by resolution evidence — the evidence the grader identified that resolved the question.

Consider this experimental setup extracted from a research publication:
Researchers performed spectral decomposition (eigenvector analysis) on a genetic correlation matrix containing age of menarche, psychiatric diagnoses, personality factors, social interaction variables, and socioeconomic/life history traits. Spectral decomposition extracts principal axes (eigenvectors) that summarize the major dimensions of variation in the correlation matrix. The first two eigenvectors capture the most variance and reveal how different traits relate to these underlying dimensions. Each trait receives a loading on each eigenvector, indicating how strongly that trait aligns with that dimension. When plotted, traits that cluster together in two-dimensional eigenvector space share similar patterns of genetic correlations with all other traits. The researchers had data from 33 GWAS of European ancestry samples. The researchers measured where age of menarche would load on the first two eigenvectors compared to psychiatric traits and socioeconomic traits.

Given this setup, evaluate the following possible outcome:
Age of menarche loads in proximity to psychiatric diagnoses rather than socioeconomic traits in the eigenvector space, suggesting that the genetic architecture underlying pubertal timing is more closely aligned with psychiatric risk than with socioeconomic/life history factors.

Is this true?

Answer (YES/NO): NO